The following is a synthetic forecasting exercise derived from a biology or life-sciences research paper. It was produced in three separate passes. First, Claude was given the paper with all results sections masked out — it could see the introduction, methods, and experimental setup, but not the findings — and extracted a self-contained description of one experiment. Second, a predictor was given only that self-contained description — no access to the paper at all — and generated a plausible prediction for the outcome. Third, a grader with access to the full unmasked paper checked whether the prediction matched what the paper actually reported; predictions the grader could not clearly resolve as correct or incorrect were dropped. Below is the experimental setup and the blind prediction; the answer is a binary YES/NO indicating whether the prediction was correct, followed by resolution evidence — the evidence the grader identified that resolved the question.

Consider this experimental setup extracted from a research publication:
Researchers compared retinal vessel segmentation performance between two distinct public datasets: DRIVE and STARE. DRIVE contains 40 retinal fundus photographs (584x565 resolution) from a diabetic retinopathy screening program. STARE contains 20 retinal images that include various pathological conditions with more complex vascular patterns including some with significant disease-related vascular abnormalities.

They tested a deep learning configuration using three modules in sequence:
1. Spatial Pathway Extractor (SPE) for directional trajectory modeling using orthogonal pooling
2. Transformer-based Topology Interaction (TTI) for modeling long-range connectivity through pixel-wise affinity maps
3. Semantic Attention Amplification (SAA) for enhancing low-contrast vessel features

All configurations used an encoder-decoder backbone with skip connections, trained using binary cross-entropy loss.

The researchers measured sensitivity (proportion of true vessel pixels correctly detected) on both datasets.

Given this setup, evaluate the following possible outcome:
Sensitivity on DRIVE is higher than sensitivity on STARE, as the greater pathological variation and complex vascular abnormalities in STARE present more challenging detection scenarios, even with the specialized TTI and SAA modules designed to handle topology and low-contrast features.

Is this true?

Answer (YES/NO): NO